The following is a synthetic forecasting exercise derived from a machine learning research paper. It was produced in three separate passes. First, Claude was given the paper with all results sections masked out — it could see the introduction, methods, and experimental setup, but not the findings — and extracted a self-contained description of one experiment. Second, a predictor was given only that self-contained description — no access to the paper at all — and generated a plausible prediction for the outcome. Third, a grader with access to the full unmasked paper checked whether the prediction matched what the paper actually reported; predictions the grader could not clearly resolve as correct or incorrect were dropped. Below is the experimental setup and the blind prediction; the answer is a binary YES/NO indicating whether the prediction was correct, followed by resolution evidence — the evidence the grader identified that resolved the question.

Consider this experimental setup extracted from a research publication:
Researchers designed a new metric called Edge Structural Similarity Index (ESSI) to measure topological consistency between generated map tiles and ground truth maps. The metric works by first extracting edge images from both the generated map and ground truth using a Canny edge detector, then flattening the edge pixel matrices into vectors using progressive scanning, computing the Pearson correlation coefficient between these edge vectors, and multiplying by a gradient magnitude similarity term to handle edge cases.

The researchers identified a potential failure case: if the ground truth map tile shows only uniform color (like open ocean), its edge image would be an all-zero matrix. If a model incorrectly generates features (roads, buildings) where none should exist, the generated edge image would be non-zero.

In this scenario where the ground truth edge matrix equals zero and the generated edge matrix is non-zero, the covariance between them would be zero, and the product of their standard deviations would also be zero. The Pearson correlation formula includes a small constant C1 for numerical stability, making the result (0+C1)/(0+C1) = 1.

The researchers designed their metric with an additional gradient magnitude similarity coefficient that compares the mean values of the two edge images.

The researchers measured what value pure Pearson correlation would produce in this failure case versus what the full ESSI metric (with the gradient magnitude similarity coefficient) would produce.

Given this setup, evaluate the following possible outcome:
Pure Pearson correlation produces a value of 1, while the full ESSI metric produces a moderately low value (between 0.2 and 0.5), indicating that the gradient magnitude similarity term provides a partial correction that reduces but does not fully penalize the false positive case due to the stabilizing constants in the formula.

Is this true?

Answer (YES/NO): NO